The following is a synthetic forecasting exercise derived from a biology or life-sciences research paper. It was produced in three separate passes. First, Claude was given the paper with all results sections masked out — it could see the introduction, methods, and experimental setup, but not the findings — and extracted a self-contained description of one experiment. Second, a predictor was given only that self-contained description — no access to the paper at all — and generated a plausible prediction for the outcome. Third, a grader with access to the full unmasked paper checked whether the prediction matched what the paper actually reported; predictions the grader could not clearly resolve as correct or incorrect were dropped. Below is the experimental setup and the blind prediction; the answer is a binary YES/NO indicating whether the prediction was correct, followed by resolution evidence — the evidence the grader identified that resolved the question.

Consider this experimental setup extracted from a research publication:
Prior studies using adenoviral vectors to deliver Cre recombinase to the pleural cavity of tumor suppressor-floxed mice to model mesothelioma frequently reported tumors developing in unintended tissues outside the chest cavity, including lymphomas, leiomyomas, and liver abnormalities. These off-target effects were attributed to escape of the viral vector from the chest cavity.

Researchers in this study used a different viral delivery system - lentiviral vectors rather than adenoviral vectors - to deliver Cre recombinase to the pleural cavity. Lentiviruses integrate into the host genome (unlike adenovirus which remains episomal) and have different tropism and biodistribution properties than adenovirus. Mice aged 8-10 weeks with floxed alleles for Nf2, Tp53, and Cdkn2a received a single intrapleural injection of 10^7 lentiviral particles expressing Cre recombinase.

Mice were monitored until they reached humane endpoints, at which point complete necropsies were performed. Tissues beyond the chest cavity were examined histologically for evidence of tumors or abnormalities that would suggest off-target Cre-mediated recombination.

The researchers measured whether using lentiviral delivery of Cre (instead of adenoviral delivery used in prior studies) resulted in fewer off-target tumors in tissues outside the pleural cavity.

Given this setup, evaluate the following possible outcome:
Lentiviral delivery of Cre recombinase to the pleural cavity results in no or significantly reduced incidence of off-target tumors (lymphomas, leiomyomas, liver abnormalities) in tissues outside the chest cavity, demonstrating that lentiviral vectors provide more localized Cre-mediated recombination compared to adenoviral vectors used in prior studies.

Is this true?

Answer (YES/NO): NO